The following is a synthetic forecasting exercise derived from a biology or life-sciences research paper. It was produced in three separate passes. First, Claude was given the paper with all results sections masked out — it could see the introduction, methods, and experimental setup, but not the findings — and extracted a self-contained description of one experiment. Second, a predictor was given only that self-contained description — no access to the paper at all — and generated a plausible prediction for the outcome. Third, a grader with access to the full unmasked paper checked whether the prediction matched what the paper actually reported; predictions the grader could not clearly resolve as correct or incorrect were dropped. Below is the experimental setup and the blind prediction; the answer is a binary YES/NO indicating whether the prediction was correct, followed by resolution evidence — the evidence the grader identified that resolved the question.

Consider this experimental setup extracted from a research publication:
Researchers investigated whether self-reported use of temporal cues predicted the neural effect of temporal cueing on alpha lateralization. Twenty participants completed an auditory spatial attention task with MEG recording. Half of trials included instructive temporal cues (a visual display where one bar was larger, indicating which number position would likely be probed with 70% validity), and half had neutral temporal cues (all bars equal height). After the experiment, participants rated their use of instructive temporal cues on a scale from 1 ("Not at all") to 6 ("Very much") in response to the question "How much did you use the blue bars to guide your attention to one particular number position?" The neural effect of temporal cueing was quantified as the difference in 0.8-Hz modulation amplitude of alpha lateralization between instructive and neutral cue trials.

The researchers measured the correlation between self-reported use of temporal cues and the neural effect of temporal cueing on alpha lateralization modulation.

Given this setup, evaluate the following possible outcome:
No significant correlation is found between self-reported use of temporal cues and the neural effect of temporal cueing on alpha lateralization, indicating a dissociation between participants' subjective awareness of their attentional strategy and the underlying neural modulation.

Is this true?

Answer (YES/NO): NO